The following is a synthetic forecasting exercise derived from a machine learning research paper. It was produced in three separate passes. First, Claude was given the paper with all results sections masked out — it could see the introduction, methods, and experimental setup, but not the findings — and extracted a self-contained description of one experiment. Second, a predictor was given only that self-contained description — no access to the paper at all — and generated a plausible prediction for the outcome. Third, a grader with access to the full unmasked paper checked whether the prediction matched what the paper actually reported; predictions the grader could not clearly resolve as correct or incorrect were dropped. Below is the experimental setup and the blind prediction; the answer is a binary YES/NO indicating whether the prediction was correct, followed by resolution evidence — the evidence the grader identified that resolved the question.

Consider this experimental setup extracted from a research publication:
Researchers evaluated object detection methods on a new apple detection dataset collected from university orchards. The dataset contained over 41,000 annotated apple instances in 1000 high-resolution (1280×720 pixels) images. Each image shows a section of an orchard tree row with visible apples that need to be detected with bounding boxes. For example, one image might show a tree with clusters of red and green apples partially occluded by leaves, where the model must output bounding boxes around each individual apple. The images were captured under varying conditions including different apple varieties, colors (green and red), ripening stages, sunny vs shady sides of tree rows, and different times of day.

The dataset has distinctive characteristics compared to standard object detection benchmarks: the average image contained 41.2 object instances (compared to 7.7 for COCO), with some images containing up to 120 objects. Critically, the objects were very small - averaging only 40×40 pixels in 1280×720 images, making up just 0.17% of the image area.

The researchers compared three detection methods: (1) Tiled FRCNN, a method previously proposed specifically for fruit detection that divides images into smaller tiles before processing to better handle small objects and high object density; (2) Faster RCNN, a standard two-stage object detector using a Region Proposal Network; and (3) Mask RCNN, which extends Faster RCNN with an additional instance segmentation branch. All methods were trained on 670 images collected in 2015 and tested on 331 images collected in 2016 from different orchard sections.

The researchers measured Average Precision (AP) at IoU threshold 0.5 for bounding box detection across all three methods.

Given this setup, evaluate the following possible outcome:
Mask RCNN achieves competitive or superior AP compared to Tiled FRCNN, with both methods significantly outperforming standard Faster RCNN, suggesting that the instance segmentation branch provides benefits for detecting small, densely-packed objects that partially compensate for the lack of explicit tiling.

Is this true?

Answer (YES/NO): NO